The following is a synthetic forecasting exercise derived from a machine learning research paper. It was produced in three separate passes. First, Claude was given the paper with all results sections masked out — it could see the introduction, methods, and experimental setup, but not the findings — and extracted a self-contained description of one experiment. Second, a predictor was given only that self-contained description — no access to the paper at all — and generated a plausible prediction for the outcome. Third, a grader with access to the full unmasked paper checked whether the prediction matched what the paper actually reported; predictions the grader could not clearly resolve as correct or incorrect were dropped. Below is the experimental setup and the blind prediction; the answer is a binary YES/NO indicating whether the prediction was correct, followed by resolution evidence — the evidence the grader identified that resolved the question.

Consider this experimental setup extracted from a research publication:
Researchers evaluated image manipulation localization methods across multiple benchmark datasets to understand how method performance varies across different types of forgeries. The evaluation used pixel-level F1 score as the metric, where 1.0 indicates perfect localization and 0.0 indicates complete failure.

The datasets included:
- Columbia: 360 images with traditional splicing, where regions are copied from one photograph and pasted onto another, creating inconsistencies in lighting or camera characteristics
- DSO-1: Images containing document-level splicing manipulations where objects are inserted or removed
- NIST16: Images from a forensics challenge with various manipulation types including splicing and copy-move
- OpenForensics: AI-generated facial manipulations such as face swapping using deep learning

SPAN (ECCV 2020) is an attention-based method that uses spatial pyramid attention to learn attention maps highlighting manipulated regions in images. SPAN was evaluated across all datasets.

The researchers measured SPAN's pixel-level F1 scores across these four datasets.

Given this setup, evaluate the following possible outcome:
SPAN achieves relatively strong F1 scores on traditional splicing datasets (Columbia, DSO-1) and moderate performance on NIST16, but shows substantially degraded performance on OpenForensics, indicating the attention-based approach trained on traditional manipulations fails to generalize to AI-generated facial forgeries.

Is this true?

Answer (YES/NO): NO